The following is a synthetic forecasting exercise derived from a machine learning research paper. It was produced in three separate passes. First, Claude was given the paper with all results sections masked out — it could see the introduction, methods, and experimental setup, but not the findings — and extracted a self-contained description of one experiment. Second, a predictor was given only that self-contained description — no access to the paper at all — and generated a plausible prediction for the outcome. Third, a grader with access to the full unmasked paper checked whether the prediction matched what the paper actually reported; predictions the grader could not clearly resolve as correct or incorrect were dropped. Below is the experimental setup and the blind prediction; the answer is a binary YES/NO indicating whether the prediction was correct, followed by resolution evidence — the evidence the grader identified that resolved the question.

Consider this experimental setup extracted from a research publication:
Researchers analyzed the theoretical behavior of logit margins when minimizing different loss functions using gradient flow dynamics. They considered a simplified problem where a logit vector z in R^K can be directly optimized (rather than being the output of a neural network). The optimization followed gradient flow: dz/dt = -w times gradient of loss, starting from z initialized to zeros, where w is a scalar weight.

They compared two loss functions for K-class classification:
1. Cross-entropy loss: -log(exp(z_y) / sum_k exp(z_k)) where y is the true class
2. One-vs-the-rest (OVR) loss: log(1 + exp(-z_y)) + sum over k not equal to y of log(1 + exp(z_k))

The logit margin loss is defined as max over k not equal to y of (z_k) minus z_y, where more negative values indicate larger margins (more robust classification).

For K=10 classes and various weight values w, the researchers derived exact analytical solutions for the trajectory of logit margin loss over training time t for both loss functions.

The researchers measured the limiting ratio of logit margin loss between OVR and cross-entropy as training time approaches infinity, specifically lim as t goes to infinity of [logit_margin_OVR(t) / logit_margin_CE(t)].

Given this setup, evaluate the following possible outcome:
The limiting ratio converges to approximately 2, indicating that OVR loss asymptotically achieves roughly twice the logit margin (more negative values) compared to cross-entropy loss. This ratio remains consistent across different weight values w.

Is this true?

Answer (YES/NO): YES